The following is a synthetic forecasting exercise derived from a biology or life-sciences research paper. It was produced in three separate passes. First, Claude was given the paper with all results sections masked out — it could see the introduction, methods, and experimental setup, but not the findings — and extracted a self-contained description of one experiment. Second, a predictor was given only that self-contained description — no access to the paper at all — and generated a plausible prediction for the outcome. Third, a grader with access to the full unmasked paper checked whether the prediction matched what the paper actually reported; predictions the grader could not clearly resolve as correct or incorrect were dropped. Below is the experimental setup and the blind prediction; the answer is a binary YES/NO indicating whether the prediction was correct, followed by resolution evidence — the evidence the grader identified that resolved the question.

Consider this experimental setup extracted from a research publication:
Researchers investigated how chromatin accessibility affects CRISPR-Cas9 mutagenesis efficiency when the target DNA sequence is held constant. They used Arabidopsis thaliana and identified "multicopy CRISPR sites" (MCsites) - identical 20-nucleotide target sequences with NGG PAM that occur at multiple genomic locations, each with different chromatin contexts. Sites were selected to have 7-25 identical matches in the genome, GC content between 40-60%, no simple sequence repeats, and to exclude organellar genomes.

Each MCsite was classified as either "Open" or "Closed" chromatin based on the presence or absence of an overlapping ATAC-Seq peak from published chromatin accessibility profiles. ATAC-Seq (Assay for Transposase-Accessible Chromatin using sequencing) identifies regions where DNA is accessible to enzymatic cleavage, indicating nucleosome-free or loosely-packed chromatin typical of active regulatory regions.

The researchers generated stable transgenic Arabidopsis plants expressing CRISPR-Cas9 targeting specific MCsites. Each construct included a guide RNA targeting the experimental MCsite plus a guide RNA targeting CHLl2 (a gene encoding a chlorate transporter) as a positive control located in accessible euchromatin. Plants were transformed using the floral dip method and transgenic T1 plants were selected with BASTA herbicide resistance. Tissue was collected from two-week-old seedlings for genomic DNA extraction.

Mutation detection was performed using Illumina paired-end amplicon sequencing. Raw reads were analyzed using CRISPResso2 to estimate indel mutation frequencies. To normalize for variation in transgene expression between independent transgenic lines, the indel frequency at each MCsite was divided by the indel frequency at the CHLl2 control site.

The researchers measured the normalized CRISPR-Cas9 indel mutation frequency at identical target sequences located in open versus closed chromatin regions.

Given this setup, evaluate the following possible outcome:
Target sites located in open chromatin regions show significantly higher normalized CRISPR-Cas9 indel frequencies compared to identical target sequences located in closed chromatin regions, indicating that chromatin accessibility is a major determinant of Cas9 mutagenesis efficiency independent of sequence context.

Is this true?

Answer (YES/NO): YES